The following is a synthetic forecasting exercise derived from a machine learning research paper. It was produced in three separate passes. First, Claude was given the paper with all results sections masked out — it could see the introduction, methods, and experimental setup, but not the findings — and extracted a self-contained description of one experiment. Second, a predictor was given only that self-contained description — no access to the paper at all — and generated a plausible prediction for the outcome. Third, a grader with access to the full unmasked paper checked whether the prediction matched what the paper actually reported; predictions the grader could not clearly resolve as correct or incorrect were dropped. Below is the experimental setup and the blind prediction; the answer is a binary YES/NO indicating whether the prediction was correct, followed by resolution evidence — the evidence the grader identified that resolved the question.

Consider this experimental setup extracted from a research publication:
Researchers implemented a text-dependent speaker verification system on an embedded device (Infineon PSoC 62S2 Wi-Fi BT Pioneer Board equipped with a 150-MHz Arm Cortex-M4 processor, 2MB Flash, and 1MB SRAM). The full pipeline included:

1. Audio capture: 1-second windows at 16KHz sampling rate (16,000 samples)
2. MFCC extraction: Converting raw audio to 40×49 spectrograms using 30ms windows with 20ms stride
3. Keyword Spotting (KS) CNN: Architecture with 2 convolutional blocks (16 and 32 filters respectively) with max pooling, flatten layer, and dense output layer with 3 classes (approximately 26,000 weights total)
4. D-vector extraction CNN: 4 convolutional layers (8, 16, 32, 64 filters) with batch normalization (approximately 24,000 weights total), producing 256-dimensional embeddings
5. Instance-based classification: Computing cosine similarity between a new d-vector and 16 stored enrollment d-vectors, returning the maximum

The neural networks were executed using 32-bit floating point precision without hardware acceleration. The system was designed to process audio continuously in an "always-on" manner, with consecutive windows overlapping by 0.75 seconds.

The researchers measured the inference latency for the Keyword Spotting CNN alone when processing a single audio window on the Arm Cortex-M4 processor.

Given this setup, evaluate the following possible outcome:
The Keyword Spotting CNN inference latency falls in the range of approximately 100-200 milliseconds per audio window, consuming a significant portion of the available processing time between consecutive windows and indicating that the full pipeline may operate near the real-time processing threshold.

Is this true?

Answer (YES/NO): NO